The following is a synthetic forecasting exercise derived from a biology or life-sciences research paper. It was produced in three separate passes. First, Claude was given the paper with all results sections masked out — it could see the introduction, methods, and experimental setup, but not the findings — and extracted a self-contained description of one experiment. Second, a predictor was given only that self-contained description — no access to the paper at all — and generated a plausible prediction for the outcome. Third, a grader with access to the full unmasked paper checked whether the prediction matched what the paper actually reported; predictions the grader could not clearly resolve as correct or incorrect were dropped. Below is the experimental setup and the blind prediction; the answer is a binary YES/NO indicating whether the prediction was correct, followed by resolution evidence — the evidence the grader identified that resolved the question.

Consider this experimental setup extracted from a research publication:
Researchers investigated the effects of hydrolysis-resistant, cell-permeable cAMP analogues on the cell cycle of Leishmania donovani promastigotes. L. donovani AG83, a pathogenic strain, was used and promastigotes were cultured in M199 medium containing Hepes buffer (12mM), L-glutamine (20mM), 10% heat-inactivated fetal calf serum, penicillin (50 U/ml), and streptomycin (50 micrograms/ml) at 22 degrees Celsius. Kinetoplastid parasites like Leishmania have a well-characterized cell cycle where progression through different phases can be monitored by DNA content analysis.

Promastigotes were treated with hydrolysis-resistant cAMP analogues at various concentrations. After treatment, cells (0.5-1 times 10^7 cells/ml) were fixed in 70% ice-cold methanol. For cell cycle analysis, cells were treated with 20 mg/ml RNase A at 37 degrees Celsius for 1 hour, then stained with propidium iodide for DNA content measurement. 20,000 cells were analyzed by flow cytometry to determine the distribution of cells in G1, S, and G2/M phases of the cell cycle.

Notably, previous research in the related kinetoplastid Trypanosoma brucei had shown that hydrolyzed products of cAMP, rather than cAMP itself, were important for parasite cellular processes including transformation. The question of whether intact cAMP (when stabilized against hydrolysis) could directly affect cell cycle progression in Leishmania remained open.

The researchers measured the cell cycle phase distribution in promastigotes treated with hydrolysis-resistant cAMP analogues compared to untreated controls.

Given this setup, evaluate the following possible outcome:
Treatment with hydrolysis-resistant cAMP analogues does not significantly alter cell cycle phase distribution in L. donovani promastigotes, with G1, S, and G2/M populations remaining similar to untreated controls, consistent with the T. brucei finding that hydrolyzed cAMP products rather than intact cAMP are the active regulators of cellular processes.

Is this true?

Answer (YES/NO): NO